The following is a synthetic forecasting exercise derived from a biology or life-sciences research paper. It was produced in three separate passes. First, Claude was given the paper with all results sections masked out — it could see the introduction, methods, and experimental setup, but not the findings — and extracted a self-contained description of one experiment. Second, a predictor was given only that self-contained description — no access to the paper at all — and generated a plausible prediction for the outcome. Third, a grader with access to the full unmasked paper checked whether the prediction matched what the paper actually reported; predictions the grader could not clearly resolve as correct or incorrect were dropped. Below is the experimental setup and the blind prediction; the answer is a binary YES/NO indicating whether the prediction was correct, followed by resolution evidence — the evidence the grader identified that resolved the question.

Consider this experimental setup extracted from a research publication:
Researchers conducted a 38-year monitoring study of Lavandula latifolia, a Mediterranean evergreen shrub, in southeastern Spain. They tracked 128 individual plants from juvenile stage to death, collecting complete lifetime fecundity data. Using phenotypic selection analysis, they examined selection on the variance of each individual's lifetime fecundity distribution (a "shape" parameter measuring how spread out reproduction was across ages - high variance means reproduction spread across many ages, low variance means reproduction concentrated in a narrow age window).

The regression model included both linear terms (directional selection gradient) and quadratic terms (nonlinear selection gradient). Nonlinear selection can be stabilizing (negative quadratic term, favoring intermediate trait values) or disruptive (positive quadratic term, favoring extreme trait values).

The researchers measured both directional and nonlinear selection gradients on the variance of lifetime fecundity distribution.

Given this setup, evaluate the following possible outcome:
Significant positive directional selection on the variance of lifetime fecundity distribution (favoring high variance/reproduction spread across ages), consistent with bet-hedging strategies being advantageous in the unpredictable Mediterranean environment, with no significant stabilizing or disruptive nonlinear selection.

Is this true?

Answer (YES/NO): NO